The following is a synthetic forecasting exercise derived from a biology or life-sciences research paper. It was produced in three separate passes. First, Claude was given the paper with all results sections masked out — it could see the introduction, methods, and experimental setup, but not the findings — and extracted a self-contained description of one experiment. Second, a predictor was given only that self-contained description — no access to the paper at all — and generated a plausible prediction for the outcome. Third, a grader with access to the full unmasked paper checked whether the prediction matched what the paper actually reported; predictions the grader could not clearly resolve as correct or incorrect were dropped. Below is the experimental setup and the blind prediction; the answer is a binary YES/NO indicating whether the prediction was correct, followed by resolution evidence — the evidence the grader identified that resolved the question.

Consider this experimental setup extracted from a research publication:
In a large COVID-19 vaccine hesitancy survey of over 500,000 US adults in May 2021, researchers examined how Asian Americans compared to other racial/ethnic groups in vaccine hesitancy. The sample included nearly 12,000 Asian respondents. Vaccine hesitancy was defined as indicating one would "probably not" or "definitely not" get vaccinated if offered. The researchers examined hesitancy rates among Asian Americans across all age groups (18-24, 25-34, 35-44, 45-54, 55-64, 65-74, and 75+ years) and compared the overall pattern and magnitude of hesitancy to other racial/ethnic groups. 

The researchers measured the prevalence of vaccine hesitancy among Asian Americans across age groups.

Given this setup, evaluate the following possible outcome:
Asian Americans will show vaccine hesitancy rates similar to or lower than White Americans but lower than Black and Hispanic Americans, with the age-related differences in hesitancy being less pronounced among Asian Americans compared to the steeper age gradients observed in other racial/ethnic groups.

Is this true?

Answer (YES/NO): YES